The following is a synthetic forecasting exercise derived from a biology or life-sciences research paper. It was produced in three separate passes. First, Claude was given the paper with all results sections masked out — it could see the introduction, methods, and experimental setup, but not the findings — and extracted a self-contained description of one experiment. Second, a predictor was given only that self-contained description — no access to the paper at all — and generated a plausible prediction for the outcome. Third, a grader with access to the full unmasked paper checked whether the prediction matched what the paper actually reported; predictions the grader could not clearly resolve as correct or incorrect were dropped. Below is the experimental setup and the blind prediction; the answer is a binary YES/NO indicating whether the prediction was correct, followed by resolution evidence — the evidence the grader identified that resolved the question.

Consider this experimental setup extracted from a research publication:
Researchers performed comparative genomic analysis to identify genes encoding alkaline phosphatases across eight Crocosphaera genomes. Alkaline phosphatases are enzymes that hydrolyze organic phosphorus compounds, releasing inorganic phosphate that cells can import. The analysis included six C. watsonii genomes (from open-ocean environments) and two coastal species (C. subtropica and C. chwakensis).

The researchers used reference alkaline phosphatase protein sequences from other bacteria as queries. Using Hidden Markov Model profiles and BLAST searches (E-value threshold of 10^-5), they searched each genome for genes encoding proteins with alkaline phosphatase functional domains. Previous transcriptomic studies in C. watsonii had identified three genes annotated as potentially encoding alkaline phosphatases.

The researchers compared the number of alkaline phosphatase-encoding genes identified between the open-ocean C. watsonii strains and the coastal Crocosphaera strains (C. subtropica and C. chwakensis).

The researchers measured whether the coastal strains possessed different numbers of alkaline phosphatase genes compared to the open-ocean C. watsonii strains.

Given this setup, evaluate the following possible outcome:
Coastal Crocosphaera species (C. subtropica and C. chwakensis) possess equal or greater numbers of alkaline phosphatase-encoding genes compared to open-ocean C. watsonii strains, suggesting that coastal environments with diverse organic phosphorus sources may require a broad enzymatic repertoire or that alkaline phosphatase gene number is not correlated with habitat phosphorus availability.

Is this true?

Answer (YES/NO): YES